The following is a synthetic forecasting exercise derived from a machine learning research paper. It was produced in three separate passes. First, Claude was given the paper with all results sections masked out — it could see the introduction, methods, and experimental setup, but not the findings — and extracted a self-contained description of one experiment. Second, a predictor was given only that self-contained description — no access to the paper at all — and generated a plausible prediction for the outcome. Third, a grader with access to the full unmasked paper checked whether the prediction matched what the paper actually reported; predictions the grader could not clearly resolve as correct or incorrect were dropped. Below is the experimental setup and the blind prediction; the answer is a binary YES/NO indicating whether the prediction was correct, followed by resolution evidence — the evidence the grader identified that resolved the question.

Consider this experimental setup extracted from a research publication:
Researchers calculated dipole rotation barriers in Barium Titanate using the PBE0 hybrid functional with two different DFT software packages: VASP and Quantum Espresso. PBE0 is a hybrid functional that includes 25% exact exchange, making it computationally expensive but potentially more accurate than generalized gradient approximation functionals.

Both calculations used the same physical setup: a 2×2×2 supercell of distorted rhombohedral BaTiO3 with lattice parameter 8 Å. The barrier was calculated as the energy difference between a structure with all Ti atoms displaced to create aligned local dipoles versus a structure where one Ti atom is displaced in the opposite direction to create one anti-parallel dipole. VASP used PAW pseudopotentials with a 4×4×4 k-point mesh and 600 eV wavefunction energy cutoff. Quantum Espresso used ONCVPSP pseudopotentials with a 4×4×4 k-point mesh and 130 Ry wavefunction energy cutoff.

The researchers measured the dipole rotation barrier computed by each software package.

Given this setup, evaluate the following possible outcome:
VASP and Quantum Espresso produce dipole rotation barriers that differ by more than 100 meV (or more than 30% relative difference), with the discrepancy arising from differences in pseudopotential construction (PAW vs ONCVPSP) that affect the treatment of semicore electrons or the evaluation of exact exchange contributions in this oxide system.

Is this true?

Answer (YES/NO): NO